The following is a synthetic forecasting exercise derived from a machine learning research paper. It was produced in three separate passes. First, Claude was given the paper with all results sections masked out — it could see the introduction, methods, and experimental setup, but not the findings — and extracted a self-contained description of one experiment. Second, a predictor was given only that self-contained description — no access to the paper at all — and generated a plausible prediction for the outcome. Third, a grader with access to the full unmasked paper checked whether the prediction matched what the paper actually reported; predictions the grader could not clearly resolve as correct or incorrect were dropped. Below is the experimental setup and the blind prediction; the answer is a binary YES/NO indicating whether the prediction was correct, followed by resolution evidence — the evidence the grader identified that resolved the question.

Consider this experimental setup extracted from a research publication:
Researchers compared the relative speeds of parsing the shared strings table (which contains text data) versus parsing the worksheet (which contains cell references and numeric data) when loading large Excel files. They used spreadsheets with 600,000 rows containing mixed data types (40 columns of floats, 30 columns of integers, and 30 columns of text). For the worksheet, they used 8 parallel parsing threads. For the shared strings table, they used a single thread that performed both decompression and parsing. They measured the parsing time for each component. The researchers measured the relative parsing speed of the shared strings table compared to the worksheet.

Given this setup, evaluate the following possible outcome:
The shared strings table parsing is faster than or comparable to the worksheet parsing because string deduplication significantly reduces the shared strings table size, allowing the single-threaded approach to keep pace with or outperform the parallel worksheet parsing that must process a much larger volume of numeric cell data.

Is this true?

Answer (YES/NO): NO